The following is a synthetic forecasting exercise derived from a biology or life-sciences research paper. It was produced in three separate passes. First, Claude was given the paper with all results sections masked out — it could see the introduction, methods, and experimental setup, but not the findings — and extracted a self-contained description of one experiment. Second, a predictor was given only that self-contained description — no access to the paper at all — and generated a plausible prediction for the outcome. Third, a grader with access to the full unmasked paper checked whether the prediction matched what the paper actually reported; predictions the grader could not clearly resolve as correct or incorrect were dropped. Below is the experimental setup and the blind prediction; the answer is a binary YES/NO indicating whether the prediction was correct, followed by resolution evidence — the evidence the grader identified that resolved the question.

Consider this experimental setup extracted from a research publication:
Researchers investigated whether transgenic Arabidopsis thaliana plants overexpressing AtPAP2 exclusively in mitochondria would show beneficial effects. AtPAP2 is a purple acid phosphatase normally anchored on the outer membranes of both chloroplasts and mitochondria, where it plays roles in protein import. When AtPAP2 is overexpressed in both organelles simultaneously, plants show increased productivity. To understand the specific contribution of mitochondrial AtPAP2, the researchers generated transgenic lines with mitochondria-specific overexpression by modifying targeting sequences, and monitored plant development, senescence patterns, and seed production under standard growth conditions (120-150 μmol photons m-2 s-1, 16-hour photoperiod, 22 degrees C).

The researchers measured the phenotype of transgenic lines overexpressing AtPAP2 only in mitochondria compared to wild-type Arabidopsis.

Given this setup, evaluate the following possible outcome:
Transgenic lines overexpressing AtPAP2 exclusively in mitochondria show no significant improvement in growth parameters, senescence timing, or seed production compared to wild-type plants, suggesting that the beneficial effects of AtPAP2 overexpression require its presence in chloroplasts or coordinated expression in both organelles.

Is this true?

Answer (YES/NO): NO